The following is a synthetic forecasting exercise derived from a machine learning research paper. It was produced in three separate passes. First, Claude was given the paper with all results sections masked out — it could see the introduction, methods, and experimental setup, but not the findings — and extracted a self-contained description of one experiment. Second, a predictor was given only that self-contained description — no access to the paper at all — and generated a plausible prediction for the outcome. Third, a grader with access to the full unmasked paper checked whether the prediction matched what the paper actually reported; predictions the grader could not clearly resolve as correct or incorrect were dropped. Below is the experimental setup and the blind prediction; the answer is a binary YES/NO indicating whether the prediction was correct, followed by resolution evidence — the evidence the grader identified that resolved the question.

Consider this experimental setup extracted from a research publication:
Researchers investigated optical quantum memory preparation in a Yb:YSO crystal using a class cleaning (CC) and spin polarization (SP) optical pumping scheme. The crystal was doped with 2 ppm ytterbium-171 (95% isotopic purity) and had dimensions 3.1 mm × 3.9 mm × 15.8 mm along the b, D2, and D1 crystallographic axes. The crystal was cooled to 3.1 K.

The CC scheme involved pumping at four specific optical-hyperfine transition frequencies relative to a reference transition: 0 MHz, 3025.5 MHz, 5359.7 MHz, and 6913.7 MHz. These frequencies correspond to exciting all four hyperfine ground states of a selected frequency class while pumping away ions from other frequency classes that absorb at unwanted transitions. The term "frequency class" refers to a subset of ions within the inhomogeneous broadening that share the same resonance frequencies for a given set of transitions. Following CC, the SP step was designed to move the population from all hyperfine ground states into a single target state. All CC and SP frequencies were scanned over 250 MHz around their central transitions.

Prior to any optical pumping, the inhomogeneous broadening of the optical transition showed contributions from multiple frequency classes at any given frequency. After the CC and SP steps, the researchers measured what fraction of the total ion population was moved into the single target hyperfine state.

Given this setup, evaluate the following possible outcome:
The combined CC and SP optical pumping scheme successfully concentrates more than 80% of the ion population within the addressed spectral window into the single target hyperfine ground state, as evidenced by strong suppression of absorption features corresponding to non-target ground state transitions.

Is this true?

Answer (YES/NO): NO